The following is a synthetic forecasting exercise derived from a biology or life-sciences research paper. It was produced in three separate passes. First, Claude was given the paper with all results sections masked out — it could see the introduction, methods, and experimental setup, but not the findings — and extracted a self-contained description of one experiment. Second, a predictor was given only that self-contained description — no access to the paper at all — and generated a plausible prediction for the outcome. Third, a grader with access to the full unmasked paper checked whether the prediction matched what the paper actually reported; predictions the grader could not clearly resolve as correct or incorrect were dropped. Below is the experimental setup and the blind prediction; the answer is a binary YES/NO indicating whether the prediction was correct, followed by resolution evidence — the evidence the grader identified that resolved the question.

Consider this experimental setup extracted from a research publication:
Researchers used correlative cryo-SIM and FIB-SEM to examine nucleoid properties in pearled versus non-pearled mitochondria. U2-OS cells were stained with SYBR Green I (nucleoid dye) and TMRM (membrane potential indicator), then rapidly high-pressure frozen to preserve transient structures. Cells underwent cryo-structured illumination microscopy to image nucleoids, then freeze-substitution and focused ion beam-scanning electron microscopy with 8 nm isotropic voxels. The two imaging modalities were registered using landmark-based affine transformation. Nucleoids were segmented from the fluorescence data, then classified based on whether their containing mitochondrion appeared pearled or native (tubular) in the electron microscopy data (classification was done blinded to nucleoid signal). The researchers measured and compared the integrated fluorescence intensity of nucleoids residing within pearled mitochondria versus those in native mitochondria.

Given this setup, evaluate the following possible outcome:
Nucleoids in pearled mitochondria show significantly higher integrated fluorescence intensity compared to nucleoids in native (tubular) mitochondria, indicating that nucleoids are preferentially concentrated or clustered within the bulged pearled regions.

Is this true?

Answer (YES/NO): NO